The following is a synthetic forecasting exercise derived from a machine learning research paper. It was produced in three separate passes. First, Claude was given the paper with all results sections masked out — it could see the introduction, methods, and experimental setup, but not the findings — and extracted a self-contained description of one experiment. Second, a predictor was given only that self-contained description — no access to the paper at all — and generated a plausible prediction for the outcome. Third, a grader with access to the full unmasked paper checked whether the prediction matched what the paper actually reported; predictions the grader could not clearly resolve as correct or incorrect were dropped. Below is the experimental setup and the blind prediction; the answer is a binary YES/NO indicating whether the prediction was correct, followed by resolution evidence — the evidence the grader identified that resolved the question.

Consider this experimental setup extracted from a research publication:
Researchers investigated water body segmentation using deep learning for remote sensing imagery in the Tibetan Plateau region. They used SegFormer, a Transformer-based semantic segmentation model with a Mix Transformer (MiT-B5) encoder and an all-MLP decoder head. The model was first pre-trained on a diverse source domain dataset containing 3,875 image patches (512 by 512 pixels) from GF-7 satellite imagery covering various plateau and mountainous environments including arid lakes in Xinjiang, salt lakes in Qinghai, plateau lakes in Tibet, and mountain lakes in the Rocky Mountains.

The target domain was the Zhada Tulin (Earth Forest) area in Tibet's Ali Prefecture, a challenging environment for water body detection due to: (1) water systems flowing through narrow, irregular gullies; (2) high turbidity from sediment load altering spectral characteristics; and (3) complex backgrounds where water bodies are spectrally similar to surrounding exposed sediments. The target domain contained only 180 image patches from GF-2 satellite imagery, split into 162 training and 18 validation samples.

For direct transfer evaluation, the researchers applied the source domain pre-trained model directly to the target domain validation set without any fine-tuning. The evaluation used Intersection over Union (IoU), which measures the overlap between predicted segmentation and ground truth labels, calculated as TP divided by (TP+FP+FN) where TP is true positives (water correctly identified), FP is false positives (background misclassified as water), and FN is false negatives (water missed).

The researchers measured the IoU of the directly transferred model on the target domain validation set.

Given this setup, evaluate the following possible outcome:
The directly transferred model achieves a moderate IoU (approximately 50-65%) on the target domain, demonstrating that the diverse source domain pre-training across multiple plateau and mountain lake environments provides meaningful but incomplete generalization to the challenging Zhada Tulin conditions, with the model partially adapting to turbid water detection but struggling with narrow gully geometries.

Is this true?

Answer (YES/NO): NO